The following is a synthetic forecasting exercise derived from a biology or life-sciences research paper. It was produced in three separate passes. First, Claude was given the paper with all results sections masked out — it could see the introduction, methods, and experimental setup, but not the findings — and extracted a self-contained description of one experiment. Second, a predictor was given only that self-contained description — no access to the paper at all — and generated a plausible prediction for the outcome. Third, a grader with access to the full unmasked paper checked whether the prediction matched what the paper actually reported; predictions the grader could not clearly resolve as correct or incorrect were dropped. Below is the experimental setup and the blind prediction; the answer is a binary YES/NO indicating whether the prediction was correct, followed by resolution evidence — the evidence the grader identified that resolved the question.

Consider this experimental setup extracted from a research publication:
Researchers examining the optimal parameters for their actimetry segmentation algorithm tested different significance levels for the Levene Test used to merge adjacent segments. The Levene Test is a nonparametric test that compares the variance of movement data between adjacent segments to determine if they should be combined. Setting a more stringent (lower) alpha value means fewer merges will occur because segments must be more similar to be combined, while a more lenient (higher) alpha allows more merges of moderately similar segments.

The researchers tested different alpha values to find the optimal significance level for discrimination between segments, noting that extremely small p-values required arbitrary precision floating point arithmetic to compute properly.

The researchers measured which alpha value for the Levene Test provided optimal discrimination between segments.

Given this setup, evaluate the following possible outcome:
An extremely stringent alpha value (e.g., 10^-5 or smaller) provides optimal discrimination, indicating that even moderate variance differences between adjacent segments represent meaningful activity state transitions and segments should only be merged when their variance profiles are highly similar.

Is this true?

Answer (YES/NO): YES